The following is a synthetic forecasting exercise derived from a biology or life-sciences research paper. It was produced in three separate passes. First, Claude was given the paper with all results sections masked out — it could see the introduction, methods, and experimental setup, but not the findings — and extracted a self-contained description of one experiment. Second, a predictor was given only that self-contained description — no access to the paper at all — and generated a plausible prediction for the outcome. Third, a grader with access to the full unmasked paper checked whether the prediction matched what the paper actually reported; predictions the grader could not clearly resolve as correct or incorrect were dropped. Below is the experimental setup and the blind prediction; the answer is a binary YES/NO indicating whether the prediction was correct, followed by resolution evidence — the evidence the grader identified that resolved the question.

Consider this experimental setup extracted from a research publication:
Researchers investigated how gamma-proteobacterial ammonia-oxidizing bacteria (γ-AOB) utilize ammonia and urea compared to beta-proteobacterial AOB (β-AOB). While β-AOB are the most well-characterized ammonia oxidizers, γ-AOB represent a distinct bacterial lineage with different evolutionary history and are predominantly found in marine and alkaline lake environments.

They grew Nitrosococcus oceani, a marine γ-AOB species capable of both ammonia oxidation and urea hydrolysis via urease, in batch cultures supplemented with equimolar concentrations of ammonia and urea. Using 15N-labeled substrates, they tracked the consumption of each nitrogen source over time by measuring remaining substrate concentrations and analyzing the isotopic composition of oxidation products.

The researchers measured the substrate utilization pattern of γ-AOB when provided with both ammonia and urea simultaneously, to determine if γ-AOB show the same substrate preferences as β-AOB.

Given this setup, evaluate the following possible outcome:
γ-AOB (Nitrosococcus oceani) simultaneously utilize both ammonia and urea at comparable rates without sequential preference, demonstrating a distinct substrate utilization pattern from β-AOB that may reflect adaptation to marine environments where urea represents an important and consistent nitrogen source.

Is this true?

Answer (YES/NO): YES